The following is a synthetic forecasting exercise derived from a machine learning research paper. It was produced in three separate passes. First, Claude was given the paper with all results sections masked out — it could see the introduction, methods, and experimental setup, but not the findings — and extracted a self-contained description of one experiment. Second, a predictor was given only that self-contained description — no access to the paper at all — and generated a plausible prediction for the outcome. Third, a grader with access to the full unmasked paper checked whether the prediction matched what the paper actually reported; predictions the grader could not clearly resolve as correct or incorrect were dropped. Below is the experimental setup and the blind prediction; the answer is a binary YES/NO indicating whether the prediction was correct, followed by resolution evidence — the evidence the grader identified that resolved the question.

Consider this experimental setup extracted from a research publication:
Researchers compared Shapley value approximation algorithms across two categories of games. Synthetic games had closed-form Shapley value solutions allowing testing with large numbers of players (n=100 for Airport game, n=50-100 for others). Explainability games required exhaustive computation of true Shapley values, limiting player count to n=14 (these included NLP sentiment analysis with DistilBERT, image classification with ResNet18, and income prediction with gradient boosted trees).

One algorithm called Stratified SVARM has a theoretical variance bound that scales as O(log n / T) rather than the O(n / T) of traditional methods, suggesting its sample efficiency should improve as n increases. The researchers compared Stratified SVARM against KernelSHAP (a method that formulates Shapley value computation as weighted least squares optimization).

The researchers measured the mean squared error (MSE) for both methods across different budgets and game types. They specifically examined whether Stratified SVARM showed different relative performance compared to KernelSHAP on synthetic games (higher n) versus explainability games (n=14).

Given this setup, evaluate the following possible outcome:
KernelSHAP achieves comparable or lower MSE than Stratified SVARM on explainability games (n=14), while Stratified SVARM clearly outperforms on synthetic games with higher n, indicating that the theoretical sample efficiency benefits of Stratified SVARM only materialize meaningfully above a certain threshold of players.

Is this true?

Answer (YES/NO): YES